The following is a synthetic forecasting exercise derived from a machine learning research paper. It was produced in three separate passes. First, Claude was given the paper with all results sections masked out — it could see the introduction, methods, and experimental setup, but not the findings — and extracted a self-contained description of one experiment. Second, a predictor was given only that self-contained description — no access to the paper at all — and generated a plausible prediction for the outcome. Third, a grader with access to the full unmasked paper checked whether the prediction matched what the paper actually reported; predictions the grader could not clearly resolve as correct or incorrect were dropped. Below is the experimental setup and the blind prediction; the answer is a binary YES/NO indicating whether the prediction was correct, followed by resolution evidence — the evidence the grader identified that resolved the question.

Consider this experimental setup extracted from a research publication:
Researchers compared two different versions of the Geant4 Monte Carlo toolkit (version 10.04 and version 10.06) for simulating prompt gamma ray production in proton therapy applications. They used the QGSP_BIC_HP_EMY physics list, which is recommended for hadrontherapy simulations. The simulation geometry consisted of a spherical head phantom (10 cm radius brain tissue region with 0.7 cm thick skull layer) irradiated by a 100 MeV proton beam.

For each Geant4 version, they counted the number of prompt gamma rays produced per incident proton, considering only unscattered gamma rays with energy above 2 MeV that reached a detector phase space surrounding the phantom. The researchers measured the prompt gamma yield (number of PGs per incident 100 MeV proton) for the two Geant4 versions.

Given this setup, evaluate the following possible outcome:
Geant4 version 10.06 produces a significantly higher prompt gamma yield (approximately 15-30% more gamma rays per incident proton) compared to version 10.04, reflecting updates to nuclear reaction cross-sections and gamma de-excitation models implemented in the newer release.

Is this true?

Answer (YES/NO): NO